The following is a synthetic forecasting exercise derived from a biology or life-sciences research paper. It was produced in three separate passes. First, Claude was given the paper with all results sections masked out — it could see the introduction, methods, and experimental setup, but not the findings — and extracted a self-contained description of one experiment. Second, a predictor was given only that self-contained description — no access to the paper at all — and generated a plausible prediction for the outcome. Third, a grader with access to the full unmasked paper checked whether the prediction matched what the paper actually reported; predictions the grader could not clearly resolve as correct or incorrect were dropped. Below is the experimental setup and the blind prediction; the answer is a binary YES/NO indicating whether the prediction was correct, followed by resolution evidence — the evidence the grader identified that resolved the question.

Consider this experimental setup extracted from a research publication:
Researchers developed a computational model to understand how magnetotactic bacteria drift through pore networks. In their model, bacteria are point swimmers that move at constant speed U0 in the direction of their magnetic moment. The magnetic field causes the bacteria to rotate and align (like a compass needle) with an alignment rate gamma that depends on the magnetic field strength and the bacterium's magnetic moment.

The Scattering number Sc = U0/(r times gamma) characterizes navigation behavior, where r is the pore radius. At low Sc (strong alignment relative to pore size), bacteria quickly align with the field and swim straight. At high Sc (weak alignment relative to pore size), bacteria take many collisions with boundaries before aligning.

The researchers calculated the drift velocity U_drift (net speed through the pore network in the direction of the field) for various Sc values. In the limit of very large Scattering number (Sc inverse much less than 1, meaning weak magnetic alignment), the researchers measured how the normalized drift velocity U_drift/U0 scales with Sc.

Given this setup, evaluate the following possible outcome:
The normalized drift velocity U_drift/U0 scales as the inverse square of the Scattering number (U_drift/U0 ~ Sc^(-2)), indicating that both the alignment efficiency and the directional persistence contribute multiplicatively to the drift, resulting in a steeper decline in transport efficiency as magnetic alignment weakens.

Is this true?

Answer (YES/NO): NO